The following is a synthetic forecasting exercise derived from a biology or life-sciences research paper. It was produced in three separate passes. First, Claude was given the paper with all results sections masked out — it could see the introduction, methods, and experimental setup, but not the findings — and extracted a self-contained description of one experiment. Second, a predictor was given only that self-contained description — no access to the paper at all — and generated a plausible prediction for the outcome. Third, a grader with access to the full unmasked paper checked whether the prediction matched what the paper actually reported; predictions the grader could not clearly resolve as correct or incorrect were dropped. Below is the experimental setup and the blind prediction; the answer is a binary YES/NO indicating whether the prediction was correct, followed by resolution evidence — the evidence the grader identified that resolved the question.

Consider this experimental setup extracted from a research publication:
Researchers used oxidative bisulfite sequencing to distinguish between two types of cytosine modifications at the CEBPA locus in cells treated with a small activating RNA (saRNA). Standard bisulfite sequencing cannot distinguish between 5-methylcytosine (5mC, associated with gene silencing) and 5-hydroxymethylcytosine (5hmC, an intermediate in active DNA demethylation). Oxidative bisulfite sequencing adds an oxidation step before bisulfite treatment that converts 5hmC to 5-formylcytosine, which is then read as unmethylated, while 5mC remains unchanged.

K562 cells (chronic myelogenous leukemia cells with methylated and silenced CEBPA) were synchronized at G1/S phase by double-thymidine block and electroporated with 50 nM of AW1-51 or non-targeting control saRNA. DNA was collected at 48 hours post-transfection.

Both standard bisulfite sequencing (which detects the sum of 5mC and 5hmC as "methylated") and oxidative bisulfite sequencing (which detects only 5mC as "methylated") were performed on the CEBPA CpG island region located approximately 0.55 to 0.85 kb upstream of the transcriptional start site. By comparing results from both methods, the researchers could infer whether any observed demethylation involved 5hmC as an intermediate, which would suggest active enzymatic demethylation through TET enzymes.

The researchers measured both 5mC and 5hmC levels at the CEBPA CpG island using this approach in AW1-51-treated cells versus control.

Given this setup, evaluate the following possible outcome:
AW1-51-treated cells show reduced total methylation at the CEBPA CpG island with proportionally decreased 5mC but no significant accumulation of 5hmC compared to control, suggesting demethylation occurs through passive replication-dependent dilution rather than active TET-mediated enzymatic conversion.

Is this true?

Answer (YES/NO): YES